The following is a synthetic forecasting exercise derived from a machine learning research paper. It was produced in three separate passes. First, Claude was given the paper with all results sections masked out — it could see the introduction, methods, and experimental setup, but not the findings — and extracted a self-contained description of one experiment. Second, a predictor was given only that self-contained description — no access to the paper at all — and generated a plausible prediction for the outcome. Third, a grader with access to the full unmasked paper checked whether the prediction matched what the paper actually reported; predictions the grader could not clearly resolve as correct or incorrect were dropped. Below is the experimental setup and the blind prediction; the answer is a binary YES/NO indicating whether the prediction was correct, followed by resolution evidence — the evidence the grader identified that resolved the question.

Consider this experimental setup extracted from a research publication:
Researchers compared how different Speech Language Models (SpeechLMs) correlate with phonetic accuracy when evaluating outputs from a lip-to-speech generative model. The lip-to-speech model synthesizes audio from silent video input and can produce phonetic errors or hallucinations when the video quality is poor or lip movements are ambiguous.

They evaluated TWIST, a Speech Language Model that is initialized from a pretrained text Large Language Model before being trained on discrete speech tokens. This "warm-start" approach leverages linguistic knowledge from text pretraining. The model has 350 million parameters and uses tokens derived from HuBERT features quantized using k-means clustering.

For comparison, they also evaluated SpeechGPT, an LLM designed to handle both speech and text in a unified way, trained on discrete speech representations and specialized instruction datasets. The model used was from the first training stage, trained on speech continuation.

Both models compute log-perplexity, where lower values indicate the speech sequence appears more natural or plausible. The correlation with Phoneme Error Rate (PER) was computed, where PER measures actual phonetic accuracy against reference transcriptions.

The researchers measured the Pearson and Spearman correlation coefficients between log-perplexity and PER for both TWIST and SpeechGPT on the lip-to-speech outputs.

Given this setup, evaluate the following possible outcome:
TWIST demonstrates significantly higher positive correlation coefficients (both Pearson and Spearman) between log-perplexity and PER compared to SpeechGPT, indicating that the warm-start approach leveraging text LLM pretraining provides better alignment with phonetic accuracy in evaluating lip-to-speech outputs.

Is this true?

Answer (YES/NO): YES